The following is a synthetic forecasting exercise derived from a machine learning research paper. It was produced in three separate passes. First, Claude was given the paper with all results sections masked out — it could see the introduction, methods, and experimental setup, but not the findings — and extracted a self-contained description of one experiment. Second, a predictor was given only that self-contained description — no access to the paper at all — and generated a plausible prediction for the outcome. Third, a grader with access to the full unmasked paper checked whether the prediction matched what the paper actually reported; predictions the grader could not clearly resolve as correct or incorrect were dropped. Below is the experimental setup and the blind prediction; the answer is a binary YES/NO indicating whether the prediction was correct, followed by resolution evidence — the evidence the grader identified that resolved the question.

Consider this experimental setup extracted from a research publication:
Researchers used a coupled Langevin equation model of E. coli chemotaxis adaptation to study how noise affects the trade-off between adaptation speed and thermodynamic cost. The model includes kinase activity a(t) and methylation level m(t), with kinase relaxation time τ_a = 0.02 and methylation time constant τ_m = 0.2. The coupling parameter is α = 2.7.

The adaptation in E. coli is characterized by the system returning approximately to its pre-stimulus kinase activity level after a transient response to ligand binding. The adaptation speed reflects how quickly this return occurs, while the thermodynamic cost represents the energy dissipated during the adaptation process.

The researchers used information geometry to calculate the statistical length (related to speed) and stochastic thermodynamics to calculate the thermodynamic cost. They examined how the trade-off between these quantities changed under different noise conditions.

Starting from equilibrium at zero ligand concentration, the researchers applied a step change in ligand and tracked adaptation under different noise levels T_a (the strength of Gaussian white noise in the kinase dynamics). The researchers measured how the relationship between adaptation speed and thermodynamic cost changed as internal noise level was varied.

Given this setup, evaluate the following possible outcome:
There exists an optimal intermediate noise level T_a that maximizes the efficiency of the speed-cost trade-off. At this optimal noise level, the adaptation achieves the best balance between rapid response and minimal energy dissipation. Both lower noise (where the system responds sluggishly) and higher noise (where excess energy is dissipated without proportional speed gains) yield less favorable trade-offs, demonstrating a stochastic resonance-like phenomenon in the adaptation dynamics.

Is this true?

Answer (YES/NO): YES